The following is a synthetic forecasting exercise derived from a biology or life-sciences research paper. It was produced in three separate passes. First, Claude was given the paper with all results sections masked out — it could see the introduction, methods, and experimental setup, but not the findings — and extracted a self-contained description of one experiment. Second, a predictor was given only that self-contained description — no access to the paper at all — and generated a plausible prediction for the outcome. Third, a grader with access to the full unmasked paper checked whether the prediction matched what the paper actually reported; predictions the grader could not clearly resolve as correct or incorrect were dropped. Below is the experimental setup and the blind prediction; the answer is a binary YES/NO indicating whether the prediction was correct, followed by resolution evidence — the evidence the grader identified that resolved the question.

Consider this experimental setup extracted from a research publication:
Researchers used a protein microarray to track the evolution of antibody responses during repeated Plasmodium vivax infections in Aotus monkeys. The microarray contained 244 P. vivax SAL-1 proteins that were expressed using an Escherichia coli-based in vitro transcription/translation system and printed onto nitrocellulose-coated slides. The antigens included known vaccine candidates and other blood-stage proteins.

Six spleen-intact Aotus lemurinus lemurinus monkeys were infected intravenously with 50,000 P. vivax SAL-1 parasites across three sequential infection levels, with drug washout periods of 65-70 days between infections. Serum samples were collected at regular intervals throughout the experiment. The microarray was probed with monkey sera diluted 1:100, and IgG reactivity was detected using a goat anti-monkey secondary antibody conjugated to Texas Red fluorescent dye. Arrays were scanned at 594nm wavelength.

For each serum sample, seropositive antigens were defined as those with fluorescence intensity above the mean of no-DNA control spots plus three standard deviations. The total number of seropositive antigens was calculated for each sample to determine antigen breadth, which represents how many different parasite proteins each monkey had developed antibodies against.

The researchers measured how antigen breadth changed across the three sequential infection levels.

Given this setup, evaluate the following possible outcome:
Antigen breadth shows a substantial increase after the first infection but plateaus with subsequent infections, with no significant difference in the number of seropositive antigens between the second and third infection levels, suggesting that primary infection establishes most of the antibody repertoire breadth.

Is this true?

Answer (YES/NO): NO